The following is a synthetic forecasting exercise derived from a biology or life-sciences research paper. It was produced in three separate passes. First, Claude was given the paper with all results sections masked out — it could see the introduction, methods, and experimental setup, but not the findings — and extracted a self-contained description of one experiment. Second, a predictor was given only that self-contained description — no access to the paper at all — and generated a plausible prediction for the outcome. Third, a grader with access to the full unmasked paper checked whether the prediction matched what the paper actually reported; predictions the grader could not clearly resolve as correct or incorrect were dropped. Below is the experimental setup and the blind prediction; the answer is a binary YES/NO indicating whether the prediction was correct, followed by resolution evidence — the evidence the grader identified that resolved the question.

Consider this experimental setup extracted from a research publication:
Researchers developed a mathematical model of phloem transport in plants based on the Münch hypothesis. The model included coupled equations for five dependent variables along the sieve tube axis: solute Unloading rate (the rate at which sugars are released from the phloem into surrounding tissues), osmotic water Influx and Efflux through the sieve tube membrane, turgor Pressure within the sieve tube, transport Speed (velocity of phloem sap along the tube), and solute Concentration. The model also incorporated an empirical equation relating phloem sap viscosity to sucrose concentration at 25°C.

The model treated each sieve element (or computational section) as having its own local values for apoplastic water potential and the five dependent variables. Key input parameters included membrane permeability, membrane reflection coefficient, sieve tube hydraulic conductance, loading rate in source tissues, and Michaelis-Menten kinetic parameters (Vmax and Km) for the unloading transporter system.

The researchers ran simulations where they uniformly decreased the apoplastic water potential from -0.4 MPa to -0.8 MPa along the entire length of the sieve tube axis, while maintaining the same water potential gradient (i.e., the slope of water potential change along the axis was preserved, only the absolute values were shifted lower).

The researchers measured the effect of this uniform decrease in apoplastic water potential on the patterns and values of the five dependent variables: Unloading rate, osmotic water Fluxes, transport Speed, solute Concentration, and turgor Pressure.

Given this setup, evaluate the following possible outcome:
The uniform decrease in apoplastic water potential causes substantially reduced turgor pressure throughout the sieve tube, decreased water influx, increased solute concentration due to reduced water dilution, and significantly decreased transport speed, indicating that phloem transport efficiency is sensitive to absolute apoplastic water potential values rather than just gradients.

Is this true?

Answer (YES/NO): NO